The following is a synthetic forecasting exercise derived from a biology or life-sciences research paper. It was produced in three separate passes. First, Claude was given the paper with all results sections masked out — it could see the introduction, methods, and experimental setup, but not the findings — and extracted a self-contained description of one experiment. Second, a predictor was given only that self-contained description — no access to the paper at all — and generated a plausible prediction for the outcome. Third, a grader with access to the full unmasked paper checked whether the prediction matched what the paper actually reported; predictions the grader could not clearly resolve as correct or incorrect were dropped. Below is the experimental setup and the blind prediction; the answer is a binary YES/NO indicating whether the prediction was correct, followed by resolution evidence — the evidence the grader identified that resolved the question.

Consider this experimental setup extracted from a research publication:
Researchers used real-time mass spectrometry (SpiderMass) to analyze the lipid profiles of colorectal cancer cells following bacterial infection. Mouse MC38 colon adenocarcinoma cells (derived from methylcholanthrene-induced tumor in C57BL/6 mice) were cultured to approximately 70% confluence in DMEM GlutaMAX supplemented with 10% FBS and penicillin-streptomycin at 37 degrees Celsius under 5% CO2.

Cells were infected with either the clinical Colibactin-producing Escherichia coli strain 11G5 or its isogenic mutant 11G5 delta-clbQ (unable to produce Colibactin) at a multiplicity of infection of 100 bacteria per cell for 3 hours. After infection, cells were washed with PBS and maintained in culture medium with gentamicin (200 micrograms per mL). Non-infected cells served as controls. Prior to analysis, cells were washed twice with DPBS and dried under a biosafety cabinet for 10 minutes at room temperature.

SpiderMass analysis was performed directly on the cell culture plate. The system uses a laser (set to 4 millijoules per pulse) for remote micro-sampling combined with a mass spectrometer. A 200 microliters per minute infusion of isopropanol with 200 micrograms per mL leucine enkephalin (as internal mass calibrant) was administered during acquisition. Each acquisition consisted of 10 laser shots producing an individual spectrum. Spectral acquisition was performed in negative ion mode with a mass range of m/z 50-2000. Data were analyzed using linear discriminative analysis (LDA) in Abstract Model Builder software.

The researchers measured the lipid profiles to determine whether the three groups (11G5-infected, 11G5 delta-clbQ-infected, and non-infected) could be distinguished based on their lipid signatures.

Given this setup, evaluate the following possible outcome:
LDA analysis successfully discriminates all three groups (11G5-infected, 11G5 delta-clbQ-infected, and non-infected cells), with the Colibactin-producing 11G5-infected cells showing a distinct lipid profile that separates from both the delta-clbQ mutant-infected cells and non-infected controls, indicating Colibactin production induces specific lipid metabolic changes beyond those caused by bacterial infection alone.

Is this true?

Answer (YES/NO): YES